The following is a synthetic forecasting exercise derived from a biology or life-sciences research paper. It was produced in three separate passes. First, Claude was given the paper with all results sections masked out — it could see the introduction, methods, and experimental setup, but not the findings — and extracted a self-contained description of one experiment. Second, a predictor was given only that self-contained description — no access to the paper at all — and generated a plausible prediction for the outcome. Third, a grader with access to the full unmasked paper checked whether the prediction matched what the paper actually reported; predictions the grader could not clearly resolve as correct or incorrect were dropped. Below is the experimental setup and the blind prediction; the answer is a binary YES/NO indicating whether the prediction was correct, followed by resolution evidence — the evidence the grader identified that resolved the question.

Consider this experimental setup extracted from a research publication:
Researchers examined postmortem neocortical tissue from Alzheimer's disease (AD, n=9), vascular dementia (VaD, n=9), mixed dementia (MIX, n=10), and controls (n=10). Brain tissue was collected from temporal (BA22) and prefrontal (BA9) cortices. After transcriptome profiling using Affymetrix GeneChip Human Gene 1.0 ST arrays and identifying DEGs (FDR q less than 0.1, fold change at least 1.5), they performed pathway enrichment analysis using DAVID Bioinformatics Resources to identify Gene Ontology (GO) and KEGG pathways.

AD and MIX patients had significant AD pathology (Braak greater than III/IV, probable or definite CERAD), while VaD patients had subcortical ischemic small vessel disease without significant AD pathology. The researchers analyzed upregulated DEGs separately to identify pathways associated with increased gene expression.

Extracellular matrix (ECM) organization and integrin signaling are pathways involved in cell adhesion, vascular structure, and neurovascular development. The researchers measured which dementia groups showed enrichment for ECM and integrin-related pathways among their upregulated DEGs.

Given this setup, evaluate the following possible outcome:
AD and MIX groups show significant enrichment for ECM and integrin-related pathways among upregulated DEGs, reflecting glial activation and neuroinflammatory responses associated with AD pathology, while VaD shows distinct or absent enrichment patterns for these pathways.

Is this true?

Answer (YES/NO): NO